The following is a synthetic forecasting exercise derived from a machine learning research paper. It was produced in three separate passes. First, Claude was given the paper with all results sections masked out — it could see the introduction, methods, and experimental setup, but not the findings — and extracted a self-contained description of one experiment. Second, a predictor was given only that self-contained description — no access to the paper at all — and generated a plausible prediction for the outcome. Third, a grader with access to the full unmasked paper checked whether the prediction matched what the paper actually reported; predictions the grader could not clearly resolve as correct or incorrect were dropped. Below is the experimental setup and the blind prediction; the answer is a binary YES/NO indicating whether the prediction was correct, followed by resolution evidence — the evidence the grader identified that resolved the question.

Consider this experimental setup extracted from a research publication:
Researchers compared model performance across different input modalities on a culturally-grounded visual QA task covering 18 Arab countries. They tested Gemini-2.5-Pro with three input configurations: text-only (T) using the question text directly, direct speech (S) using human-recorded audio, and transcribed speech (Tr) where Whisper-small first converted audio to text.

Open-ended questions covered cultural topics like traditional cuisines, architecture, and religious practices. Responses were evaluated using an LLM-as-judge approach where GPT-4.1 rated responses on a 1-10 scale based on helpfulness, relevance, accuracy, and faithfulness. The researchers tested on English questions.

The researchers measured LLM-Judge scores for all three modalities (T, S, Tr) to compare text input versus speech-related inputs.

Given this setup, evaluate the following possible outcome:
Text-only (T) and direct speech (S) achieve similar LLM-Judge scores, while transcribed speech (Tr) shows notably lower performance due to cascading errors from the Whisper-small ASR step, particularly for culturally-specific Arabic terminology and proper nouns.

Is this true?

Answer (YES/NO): NO